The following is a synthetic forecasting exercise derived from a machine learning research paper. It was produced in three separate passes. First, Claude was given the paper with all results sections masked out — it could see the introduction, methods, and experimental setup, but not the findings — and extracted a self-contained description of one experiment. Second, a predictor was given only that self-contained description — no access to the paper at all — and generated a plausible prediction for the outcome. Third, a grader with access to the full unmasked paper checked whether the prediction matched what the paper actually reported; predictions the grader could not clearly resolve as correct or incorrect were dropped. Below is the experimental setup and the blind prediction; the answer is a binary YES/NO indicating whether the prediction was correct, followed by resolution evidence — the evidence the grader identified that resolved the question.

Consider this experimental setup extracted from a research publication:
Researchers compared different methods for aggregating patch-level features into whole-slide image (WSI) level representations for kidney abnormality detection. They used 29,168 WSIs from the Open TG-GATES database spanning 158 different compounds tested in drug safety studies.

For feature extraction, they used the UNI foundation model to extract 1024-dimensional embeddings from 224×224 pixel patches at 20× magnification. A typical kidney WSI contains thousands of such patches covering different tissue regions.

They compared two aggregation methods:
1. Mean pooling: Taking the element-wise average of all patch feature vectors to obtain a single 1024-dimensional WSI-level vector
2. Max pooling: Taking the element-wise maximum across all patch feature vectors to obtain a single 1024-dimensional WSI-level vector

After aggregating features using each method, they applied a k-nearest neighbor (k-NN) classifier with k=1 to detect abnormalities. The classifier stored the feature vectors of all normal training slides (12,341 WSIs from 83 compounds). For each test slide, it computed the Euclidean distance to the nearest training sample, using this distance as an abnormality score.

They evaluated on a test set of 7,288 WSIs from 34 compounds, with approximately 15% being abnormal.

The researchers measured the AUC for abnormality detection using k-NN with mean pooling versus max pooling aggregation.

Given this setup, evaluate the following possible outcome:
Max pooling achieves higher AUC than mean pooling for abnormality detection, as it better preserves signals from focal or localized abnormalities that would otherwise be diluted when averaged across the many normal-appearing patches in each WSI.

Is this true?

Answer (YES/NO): NO